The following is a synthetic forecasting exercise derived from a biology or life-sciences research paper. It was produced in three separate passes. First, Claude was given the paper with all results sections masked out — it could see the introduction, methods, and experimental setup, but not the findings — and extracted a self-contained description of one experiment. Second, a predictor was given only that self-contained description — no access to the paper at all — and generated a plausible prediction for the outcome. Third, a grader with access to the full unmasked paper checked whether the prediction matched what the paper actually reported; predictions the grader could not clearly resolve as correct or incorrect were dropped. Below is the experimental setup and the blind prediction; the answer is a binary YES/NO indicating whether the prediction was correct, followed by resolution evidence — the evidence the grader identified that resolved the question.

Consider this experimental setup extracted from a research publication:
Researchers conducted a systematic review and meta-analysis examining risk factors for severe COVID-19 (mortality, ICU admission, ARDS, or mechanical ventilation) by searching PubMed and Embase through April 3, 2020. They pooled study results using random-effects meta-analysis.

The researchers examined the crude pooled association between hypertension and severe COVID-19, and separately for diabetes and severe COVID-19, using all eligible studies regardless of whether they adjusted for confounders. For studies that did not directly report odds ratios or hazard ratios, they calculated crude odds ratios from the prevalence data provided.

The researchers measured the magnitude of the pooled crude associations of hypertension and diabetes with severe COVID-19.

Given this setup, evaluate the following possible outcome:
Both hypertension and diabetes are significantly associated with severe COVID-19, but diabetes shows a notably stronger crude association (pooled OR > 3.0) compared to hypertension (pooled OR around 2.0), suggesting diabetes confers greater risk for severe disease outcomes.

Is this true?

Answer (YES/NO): NO